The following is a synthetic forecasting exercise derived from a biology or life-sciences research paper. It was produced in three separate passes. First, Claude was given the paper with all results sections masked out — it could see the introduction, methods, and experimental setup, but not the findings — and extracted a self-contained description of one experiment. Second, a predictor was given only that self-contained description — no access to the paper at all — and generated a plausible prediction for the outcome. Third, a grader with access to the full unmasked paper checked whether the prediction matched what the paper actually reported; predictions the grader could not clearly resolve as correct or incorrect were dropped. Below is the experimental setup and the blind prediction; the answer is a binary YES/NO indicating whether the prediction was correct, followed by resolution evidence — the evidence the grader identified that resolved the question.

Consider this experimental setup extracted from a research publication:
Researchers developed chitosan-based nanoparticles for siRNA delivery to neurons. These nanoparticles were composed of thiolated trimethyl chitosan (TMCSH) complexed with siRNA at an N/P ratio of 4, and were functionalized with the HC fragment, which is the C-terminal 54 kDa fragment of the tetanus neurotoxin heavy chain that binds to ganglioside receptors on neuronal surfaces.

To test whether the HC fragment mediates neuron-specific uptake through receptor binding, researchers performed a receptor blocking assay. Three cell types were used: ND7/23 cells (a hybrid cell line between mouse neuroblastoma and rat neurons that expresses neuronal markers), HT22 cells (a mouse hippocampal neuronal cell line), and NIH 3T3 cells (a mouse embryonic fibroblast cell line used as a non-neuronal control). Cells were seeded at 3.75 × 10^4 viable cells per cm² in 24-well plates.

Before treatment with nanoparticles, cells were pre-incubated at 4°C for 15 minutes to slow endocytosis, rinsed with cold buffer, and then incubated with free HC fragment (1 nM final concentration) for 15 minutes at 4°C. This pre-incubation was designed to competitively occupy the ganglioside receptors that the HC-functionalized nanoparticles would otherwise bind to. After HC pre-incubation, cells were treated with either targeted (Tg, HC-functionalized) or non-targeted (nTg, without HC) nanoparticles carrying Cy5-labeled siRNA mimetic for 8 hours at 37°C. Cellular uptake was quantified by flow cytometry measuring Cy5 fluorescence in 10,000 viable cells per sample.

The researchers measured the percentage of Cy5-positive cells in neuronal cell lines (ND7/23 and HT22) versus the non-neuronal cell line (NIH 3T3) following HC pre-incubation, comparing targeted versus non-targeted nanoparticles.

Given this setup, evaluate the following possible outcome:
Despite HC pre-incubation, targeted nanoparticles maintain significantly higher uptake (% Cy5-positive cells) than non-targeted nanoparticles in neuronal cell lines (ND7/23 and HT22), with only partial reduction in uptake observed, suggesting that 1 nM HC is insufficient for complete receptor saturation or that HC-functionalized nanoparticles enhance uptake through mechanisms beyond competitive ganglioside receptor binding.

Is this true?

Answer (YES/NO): NO